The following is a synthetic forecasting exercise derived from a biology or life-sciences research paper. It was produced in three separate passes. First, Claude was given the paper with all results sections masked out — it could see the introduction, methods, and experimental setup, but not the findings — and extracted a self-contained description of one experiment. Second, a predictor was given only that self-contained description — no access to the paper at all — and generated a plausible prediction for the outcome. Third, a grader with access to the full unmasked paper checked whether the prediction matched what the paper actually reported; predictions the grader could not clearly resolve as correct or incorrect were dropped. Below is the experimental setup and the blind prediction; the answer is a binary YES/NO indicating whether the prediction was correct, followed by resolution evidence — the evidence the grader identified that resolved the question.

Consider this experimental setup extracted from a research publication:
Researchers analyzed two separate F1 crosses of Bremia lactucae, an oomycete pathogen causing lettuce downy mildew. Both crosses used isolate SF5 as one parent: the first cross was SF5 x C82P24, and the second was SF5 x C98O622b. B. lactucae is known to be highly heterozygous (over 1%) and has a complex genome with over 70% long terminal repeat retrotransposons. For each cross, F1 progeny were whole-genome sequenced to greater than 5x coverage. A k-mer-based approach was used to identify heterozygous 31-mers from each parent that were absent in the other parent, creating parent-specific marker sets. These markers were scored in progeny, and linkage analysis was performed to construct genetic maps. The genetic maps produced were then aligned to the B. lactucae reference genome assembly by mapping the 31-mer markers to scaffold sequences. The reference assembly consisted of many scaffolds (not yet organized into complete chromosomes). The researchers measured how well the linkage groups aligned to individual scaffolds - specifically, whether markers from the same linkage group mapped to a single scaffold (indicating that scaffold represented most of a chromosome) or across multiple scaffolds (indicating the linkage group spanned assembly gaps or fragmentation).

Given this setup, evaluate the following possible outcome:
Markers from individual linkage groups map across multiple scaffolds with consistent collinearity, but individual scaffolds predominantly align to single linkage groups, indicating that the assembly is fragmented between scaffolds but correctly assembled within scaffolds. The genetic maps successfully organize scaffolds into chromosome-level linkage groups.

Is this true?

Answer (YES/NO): NO